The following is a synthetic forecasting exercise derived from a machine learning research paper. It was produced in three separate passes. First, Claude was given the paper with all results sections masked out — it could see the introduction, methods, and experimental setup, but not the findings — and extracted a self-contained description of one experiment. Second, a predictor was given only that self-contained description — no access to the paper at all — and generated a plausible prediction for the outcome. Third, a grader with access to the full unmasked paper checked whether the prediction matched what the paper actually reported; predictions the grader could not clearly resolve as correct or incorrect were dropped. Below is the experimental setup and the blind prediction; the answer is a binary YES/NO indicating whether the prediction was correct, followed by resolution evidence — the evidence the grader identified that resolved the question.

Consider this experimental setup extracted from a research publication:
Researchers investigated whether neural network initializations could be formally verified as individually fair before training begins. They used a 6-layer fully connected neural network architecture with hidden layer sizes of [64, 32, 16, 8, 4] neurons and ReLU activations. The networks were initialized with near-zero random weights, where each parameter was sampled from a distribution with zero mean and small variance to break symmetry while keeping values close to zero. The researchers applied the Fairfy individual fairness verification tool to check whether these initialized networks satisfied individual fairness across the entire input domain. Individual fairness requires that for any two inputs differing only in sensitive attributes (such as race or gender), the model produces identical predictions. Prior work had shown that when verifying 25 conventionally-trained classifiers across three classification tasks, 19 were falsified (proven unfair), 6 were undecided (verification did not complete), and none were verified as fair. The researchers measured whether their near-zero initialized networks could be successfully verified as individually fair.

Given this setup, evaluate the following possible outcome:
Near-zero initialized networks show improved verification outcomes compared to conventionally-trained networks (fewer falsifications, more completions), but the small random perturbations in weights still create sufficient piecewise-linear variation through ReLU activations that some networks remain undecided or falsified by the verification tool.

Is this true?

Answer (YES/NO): NO